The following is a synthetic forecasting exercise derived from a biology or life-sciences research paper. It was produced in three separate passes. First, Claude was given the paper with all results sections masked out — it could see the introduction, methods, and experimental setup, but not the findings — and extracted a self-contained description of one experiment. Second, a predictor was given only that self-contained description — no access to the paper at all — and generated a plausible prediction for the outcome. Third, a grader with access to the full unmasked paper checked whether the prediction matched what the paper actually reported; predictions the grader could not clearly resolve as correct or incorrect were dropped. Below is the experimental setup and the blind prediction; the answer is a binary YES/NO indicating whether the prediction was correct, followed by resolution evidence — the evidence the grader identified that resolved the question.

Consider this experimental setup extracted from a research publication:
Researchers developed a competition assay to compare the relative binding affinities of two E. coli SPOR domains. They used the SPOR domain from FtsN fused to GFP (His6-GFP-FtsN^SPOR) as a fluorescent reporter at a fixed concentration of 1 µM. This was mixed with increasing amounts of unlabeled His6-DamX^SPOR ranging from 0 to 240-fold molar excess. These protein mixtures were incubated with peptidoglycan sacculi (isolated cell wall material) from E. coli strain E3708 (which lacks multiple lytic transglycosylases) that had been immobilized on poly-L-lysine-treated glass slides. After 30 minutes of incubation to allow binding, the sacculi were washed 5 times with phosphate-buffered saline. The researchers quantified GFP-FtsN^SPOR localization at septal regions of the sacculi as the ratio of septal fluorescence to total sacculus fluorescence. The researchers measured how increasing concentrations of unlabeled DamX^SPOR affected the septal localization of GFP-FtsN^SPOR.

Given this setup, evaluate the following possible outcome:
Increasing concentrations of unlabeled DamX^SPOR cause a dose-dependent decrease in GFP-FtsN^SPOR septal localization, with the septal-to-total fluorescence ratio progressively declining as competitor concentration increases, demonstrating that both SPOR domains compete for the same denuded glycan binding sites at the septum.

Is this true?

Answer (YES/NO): YES